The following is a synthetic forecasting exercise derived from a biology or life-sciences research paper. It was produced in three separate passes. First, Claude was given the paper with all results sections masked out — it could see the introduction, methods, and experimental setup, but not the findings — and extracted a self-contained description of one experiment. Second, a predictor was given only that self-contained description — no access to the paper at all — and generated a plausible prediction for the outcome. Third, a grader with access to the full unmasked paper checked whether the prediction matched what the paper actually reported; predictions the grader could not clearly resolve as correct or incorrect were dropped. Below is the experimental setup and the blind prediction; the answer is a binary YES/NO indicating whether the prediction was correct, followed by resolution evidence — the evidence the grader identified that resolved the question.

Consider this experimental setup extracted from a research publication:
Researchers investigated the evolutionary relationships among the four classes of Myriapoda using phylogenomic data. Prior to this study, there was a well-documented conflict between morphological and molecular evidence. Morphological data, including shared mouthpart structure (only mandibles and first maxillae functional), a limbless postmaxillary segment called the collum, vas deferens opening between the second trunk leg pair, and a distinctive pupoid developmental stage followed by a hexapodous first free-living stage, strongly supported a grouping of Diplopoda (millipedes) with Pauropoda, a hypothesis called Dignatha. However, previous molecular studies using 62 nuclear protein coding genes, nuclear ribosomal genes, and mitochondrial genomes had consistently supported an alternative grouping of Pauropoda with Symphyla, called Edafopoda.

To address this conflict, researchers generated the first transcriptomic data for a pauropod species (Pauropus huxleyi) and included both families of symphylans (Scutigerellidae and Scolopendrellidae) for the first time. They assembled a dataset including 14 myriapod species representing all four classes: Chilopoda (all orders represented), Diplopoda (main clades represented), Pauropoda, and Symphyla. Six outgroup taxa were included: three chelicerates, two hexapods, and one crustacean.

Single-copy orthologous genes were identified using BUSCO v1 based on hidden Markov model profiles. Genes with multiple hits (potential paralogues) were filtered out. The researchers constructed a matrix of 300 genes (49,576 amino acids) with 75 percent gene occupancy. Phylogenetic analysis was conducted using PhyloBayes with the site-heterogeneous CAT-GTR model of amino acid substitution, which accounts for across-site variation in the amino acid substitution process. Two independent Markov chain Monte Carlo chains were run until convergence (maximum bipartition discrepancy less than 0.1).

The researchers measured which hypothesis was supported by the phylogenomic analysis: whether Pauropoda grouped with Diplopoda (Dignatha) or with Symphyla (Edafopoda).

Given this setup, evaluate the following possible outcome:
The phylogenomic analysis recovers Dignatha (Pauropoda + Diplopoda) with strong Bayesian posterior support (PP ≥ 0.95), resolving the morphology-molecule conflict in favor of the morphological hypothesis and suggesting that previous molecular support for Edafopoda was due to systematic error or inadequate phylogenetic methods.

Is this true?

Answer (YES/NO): YES